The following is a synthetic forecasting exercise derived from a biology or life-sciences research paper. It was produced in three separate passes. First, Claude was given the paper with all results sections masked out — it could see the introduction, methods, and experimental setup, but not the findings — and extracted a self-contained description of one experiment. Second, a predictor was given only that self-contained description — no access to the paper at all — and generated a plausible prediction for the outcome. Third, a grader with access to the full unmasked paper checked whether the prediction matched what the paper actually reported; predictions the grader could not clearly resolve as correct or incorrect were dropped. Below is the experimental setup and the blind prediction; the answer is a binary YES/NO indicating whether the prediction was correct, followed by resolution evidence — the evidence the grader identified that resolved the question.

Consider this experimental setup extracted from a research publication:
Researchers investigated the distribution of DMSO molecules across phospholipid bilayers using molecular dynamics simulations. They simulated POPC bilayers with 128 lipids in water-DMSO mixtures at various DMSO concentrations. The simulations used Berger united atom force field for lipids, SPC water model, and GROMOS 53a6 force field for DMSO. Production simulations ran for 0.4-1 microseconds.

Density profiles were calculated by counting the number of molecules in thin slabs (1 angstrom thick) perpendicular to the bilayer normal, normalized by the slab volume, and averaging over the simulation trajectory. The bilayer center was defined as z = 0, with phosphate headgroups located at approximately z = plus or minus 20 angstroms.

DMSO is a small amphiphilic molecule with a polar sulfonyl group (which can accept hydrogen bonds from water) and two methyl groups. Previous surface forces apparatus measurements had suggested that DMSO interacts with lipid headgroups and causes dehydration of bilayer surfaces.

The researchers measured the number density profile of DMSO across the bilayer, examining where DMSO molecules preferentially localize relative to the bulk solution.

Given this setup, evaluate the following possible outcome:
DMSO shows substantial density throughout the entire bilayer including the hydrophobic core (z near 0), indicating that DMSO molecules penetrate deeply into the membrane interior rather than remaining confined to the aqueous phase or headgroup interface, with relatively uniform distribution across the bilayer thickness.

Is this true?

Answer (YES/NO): NO